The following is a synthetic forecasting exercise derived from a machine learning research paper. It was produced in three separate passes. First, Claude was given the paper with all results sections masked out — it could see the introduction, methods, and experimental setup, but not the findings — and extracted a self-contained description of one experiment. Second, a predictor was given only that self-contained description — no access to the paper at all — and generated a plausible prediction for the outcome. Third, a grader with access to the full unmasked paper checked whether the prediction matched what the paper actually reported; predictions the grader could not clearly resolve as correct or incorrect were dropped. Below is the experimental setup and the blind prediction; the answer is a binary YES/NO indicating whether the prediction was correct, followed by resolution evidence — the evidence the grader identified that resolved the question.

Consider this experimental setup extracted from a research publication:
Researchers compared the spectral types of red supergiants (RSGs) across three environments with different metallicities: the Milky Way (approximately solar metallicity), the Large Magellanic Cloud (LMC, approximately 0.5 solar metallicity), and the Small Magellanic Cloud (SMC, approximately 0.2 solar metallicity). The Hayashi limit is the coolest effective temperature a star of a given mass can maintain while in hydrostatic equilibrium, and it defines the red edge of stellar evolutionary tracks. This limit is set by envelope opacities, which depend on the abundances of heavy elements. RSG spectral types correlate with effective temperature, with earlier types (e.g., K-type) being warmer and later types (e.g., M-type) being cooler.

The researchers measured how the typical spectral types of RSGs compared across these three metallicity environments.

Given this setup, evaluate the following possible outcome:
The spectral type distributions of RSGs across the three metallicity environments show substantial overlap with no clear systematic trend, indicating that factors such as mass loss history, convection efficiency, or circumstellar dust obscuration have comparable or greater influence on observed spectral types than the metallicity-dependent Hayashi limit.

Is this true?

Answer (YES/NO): NO